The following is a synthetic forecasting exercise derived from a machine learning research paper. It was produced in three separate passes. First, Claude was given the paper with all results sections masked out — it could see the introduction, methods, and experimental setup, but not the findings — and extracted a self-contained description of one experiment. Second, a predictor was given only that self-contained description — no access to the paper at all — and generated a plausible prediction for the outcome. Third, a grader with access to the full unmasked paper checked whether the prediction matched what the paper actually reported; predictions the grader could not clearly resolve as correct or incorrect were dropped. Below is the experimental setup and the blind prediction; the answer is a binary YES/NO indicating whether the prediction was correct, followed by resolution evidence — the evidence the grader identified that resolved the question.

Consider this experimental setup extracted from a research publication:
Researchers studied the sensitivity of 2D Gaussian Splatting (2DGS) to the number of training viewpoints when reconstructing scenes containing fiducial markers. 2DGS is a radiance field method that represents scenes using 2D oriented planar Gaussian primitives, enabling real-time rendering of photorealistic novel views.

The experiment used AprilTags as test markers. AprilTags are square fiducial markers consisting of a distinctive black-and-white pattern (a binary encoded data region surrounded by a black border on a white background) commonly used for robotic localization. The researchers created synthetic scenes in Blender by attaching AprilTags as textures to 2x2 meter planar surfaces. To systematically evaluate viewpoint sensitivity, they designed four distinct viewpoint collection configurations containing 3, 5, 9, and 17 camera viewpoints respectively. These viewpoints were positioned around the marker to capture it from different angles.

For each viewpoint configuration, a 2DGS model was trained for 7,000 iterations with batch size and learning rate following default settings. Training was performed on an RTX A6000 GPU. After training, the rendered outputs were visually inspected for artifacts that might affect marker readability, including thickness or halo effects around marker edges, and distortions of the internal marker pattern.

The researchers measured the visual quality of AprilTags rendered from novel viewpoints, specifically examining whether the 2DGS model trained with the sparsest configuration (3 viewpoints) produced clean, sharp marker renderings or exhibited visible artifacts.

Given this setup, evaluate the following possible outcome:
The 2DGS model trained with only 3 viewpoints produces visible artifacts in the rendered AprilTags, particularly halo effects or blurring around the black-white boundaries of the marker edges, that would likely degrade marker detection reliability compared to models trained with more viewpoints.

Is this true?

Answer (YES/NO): YES